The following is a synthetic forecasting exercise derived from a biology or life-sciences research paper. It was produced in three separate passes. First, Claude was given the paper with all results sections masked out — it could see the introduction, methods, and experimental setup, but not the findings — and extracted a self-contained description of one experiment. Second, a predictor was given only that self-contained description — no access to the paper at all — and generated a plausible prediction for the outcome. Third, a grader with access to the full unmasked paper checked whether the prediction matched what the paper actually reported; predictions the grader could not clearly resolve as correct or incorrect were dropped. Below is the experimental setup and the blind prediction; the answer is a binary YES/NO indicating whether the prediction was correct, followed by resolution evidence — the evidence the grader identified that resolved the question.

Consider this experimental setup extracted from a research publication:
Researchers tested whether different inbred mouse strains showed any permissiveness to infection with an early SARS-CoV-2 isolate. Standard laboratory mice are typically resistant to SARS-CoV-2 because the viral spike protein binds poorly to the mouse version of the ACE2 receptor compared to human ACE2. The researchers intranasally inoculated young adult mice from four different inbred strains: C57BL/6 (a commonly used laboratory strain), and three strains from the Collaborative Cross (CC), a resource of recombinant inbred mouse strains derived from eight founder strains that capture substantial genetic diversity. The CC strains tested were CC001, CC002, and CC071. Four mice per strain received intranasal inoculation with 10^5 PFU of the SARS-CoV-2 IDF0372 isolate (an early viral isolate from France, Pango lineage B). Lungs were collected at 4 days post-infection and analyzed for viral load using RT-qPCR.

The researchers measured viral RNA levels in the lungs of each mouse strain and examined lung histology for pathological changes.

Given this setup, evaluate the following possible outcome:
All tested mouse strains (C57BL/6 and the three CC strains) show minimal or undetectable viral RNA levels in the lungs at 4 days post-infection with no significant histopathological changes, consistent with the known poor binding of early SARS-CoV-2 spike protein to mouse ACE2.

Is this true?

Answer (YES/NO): NO